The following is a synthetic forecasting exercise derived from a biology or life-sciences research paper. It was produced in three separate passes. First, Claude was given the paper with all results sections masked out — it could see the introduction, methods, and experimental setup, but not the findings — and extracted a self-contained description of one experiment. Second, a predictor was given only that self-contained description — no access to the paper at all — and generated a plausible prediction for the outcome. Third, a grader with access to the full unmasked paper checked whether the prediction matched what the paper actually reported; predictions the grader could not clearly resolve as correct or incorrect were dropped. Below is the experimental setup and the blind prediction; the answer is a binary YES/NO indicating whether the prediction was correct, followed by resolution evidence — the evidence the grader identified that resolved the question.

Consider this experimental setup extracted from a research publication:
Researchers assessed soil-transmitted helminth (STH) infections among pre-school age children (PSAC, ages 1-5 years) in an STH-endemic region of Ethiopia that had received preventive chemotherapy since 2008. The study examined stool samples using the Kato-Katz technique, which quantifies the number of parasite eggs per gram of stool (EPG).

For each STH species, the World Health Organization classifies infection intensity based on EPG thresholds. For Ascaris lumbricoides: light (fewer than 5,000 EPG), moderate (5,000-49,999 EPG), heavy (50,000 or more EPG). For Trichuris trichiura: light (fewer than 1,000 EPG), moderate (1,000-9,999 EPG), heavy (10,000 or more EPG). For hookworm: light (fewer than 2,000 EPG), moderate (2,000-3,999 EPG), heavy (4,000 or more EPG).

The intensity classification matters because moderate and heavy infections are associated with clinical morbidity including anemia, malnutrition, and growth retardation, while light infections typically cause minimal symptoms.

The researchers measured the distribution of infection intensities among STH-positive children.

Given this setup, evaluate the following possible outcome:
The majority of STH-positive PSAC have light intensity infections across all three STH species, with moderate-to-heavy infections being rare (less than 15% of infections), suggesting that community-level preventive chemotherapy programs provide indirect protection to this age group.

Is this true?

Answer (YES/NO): NO